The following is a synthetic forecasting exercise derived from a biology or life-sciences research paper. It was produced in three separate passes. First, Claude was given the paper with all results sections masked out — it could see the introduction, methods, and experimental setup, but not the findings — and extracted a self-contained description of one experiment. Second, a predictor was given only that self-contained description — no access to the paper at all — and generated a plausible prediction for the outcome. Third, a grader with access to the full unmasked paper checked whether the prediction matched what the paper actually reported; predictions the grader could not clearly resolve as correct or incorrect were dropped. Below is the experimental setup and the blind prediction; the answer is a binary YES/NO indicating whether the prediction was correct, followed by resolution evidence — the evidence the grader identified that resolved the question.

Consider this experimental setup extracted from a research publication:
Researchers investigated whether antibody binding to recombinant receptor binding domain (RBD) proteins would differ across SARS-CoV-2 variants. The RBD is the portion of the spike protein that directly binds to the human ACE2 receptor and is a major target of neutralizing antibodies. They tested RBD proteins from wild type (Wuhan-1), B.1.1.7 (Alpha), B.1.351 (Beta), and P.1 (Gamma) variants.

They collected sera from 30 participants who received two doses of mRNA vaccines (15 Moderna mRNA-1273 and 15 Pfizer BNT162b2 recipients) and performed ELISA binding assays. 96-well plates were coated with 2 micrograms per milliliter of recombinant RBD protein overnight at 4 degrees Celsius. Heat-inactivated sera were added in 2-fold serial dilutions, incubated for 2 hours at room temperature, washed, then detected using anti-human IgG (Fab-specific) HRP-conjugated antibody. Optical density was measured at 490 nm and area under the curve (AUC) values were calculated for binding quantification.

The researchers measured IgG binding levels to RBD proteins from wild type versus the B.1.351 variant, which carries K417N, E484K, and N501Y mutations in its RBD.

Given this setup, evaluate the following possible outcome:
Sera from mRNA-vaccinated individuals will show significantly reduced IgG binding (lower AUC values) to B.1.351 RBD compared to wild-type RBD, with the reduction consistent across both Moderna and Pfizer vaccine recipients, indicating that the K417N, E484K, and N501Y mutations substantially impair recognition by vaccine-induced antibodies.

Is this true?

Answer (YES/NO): NO